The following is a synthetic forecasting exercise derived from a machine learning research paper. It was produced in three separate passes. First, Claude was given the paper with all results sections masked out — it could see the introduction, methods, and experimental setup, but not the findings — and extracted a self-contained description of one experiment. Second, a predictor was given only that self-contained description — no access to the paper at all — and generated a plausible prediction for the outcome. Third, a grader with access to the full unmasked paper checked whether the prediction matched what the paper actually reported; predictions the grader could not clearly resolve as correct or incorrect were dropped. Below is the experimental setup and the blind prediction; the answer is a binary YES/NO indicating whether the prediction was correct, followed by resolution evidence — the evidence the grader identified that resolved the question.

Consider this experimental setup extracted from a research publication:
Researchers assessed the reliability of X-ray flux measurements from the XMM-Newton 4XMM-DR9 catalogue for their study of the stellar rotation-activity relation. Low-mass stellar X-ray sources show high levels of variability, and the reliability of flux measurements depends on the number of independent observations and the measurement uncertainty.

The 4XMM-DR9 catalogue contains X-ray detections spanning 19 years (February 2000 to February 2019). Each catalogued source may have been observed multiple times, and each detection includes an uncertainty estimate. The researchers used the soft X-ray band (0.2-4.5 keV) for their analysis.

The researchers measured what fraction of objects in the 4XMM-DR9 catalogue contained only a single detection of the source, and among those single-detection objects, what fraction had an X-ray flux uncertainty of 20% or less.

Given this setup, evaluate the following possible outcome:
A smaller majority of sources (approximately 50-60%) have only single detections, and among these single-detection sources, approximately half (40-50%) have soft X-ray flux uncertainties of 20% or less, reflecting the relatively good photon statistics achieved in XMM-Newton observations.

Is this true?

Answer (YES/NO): NO